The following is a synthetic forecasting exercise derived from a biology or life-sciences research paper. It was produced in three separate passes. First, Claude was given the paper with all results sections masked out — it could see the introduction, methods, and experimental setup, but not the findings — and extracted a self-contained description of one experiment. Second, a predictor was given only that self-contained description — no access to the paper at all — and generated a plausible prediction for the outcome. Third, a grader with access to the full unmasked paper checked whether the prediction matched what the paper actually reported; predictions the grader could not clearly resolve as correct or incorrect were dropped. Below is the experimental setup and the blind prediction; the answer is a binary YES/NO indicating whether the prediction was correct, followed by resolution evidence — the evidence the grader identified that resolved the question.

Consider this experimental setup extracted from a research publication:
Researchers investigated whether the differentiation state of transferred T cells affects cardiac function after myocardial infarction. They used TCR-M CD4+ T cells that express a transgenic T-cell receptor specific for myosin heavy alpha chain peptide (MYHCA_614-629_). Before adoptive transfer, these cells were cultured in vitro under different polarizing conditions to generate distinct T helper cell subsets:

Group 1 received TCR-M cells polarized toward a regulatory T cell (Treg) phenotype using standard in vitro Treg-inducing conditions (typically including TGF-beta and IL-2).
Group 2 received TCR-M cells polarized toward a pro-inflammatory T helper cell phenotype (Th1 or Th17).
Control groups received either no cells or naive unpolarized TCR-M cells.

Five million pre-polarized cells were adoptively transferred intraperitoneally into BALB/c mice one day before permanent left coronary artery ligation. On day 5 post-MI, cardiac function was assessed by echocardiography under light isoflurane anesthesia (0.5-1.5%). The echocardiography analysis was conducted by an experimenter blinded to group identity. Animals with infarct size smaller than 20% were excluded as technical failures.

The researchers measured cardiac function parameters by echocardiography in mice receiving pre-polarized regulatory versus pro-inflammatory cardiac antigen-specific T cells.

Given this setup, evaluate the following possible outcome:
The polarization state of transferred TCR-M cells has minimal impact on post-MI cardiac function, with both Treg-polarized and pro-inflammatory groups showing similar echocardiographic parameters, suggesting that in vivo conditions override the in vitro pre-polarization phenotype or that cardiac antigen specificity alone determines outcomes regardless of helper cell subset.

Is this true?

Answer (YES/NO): NO